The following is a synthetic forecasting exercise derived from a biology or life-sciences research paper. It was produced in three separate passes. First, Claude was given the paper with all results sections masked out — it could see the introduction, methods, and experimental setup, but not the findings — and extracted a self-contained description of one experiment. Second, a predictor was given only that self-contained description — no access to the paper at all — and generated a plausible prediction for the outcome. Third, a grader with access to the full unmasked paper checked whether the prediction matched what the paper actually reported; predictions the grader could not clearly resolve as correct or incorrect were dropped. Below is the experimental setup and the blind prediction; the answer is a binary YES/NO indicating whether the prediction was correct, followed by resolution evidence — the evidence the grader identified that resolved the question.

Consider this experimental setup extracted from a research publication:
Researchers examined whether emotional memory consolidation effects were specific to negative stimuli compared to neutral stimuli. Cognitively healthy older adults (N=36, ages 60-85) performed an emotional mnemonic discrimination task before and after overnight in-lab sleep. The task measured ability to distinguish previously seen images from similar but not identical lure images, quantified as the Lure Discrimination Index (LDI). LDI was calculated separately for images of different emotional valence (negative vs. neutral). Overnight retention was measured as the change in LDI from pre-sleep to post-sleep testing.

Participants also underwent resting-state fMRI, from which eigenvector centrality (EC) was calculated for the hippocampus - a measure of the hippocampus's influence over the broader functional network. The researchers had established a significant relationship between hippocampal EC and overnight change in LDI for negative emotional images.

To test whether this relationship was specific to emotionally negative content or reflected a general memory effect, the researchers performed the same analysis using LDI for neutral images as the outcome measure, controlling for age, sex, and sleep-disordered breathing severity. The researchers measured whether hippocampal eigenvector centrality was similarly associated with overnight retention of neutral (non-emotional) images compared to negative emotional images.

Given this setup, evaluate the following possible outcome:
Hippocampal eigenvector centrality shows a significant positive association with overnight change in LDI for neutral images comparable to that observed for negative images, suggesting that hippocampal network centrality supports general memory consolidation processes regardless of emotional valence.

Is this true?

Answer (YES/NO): NO